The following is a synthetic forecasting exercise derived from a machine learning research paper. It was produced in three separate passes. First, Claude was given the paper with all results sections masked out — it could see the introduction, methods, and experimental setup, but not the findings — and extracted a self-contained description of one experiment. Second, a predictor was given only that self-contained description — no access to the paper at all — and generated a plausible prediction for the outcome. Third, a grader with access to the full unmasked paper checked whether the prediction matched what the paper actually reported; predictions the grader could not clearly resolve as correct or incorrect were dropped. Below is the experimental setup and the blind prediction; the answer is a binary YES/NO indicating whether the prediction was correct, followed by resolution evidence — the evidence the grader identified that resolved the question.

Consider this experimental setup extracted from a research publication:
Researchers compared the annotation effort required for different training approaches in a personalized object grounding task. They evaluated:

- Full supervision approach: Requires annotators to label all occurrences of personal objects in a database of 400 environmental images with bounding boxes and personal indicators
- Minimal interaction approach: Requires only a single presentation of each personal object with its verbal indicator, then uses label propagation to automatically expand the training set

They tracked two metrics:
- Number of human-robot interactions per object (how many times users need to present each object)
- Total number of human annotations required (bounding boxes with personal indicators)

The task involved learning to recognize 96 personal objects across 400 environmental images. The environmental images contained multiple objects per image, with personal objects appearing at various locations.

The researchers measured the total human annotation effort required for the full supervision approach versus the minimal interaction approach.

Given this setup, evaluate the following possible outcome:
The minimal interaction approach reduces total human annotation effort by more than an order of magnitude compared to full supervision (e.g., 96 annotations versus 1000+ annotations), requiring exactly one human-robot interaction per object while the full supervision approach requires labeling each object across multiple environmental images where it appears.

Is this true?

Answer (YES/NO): NO